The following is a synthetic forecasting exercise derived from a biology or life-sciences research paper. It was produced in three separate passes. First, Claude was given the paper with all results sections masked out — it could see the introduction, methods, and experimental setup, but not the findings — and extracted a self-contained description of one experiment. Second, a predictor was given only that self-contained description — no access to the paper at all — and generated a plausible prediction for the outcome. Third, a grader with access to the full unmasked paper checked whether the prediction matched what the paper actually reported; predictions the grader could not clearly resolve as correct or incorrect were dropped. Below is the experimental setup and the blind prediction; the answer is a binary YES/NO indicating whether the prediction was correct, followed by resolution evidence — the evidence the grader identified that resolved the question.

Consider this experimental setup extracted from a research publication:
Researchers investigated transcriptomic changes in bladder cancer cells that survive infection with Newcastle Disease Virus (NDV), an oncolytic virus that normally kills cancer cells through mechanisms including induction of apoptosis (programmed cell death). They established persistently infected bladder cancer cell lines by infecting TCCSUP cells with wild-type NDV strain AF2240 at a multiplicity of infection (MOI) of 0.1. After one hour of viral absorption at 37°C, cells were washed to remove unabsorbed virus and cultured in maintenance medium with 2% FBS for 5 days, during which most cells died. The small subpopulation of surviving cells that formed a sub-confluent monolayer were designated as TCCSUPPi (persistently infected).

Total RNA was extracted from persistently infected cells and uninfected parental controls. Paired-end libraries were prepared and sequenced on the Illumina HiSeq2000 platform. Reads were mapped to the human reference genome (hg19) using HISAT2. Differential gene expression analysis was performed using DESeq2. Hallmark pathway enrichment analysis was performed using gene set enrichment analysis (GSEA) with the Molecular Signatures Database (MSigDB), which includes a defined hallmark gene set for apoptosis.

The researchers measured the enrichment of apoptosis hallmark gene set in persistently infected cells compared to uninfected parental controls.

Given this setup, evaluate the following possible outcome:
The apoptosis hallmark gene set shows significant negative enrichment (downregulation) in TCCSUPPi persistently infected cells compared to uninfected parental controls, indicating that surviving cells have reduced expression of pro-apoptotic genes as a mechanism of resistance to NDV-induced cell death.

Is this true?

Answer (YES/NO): YES